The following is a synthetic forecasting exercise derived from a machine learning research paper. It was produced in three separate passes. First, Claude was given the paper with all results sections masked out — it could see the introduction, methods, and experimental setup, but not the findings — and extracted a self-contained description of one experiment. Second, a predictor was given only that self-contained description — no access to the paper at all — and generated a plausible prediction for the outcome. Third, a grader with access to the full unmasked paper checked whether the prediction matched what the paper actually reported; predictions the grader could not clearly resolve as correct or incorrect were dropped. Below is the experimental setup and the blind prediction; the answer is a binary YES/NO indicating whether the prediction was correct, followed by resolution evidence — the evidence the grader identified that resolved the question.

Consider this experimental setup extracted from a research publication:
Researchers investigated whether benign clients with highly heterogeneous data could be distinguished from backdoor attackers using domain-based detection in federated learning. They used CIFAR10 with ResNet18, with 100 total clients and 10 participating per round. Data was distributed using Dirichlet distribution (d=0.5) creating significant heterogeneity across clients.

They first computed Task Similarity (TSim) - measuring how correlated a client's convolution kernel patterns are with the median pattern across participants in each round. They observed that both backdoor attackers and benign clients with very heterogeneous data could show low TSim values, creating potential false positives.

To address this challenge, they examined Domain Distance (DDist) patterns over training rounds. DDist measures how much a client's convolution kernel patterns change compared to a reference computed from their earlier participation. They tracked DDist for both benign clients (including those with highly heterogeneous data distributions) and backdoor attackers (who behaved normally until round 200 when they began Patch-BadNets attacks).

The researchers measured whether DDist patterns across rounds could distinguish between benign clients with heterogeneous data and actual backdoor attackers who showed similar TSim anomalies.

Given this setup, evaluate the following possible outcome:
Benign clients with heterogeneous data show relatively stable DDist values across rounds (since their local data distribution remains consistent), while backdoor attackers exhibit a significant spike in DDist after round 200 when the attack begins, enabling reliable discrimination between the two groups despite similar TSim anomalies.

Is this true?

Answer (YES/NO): YES